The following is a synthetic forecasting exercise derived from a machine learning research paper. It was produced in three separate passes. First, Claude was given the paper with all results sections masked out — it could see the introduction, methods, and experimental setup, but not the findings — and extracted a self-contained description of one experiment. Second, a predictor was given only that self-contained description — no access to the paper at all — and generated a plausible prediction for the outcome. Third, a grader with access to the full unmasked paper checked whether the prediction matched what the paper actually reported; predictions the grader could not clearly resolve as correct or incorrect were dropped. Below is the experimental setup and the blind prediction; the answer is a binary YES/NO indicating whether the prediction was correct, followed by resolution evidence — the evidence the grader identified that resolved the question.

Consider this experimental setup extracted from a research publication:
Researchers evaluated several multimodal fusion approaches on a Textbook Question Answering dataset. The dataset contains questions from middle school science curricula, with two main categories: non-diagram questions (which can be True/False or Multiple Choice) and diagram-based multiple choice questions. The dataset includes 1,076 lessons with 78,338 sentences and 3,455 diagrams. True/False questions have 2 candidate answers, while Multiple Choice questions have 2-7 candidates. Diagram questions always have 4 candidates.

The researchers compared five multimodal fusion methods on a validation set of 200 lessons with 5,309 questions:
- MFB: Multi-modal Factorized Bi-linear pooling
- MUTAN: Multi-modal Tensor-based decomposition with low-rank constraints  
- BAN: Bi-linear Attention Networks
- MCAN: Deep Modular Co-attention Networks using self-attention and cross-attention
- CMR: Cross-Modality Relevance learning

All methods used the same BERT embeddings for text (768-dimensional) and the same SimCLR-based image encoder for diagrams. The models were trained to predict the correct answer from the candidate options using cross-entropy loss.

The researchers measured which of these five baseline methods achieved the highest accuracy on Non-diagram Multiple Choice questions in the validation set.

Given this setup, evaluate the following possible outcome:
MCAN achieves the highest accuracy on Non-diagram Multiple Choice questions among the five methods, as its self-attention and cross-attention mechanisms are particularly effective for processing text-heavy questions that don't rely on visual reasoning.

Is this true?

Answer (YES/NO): YES